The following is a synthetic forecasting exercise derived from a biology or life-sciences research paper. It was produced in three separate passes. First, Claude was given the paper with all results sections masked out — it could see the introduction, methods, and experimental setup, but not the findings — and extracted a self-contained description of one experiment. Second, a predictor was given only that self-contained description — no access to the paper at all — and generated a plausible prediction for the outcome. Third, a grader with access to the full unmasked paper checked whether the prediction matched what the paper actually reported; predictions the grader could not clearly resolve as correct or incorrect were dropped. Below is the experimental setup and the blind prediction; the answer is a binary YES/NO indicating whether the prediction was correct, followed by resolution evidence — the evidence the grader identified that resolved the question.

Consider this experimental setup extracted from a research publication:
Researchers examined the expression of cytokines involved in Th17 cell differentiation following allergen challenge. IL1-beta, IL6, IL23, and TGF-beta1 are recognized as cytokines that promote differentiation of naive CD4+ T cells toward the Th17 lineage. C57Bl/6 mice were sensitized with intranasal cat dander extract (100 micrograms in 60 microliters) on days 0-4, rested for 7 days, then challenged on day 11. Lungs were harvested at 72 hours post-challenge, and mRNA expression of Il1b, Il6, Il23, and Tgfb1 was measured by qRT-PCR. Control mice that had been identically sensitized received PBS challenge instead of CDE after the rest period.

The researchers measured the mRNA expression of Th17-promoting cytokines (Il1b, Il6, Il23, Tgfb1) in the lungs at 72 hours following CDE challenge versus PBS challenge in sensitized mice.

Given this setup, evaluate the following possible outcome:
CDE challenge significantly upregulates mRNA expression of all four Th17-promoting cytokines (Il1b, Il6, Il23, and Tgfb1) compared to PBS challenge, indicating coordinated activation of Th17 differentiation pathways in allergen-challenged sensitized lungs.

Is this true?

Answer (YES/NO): NO